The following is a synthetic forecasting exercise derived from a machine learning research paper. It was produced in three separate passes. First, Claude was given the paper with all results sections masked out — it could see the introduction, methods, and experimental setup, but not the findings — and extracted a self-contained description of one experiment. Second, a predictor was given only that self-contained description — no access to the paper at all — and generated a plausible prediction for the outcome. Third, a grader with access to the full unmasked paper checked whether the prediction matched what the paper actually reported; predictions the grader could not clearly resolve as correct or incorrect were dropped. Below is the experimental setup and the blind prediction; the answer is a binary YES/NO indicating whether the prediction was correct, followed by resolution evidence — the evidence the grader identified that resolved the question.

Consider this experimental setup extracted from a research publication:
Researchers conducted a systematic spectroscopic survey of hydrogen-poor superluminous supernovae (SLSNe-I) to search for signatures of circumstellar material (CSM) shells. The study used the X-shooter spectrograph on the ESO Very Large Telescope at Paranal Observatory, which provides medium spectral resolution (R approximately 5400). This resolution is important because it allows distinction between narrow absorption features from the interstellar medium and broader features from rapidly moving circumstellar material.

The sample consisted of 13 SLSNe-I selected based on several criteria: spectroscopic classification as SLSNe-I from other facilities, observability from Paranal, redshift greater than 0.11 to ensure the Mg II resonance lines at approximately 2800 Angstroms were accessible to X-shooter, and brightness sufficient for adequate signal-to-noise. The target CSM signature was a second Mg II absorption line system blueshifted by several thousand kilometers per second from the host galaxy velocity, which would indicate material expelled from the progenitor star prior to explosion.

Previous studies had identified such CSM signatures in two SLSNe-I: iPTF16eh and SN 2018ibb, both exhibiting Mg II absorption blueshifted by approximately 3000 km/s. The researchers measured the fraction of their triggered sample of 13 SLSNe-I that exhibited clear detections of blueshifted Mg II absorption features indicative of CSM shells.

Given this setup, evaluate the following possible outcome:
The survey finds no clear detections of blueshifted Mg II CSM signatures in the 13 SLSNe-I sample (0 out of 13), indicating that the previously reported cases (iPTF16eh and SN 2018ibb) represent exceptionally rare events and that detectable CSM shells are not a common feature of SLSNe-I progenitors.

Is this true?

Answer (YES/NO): NO